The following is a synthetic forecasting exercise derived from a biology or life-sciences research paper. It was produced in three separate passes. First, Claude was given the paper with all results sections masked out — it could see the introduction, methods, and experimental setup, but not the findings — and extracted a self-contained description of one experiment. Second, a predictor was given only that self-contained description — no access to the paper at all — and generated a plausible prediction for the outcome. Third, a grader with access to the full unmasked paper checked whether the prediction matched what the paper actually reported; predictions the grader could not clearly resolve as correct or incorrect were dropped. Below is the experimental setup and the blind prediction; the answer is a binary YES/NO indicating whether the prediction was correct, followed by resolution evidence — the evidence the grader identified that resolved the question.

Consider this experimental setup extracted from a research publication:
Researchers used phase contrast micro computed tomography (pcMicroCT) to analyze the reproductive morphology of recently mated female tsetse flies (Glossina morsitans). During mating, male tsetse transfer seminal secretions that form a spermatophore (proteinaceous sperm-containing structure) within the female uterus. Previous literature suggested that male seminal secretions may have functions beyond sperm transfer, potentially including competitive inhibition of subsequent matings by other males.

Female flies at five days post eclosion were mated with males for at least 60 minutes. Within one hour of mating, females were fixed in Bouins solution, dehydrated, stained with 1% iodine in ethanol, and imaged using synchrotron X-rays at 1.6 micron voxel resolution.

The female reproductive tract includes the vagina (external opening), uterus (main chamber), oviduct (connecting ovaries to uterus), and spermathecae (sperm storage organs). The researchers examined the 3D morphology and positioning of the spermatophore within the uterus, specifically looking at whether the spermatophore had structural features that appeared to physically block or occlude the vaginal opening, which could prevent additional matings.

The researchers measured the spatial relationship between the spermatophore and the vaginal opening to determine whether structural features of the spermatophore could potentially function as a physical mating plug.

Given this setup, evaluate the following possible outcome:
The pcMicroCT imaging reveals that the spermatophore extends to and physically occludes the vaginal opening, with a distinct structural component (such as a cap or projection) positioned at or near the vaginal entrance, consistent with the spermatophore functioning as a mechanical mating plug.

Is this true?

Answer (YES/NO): YES